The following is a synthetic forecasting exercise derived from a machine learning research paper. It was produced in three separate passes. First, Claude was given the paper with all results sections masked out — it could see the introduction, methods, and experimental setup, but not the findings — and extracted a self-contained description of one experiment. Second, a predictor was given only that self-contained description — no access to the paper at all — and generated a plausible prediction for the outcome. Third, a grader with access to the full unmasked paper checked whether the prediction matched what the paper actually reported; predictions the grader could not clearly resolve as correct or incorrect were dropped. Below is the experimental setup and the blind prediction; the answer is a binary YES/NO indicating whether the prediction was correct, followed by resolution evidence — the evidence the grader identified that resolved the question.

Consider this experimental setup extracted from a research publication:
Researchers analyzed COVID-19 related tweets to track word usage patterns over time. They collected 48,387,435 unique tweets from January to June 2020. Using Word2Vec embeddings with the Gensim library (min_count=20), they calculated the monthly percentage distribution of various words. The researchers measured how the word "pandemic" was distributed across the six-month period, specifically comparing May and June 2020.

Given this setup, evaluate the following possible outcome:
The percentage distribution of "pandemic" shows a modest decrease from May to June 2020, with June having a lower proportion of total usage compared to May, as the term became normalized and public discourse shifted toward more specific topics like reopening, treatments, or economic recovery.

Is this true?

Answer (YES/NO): NO